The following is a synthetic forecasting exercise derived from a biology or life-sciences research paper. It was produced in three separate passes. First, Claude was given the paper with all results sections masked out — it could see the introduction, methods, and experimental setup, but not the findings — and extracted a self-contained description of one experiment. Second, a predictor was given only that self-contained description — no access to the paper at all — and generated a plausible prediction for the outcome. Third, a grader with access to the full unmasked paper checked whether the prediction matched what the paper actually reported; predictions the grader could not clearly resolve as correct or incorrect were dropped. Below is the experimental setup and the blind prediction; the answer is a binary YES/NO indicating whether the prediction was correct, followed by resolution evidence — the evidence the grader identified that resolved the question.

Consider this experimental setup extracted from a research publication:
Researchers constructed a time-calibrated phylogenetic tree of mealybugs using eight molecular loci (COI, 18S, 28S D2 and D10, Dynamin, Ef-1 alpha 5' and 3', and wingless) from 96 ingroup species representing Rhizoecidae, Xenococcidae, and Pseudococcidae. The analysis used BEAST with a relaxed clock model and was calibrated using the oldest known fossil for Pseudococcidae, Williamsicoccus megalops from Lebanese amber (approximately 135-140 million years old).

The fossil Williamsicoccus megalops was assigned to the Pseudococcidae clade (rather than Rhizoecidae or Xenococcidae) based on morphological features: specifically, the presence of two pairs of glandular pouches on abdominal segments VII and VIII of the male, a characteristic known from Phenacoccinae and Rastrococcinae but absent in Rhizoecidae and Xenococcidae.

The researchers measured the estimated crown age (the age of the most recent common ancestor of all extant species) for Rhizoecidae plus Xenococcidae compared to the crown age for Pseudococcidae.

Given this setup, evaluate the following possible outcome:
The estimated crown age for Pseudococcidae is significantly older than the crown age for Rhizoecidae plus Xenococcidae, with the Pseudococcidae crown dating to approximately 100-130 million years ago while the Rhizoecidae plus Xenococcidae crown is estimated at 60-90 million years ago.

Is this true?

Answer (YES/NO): NO